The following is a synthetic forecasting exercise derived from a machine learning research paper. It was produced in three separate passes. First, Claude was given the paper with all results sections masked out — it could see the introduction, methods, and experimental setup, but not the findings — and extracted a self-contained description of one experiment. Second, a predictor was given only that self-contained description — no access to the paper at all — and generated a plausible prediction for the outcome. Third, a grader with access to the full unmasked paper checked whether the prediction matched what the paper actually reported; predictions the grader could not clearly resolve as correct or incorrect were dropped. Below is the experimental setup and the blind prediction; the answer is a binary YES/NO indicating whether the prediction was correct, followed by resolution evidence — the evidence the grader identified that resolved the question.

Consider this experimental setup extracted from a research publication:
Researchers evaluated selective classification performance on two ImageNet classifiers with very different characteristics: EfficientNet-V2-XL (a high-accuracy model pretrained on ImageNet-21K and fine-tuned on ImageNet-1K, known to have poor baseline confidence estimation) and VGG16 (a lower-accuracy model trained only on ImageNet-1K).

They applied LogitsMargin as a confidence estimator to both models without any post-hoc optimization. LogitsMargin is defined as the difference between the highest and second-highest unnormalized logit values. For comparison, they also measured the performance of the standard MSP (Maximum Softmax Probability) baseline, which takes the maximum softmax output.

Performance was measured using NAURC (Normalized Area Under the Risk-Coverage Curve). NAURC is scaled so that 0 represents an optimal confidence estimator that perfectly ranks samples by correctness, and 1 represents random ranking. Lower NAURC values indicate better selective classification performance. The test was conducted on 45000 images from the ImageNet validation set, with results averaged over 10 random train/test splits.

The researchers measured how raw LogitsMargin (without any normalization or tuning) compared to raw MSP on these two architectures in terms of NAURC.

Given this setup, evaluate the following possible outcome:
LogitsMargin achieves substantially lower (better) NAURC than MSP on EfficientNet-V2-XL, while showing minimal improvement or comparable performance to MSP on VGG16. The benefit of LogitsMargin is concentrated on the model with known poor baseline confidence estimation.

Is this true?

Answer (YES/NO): NO